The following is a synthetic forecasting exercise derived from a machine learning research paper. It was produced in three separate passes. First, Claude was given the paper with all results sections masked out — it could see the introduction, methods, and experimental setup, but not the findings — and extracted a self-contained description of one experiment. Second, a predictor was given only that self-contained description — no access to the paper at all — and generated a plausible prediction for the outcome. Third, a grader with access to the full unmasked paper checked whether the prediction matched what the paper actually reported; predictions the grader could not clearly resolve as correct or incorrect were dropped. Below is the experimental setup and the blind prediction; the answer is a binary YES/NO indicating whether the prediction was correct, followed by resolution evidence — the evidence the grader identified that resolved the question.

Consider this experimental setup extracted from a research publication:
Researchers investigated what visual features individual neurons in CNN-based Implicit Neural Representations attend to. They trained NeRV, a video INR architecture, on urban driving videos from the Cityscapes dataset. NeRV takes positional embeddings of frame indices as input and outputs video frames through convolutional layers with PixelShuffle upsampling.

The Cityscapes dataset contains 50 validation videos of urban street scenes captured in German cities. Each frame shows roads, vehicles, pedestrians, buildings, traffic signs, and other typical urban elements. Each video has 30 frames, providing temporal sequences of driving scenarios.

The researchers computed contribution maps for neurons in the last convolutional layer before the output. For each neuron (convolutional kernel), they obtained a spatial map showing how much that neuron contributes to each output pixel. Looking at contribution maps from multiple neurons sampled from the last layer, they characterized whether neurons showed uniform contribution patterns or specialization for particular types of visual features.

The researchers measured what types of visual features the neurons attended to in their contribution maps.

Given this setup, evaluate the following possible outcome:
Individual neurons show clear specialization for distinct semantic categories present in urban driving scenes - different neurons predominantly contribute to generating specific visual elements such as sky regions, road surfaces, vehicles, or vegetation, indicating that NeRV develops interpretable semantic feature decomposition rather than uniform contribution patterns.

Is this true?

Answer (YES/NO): NO